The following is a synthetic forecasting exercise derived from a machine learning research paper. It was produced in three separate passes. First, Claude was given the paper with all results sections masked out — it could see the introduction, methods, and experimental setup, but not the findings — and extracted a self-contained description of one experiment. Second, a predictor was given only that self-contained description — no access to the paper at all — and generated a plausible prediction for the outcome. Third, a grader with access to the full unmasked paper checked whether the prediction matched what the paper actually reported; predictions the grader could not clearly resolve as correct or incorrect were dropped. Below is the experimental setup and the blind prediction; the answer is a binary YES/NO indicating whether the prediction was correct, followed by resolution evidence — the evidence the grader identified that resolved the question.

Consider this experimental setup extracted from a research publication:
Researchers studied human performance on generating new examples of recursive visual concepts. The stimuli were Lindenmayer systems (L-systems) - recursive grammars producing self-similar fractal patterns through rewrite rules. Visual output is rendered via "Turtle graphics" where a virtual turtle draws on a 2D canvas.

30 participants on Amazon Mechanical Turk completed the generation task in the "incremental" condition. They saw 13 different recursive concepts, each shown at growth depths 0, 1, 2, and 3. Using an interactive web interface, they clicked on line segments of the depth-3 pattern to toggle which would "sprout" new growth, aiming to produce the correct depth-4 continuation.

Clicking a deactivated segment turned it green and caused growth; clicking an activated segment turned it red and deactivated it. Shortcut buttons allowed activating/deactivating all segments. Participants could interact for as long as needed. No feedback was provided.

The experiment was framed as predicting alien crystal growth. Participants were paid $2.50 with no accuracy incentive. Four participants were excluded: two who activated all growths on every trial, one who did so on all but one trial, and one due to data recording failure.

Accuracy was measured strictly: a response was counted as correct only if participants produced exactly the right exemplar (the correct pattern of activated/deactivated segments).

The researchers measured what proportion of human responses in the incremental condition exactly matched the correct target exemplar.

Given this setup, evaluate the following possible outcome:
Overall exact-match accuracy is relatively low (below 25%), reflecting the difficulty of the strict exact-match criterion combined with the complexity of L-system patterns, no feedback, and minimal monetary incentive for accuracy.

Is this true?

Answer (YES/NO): NO